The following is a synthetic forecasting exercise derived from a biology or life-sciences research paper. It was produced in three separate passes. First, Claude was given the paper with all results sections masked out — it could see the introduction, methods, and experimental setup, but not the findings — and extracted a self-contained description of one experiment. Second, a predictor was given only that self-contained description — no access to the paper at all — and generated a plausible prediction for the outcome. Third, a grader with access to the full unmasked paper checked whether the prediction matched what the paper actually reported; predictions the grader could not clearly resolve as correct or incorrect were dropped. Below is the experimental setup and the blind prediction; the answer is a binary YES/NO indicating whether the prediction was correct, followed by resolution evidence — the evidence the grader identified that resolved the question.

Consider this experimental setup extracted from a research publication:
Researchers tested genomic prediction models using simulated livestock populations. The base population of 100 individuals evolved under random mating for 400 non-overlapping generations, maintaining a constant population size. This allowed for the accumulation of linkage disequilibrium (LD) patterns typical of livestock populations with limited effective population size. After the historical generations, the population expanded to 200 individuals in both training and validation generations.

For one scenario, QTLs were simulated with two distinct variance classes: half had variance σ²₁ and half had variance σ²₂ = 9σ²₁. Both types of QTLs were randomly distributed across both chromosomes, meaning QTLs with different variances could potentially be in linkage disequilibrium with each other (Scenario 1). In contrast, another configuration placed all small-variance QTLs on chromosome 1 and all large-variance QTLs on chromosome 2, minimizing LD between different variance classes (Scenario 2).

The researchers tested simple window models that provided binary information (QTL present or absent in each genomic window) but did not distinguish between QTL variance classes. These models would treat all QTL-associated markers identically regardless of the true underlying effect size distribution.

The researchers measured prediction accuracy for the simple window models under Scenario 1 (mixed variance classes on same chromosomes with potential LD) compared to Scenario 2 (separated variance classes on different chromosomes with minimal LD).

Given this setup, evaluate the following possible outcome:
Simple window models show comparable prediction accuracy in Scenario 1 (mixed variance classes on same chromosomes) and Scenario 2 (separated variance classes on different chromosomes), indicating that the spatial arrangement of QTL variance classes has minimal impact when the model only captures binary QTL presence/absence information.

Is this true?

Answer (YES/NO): YES